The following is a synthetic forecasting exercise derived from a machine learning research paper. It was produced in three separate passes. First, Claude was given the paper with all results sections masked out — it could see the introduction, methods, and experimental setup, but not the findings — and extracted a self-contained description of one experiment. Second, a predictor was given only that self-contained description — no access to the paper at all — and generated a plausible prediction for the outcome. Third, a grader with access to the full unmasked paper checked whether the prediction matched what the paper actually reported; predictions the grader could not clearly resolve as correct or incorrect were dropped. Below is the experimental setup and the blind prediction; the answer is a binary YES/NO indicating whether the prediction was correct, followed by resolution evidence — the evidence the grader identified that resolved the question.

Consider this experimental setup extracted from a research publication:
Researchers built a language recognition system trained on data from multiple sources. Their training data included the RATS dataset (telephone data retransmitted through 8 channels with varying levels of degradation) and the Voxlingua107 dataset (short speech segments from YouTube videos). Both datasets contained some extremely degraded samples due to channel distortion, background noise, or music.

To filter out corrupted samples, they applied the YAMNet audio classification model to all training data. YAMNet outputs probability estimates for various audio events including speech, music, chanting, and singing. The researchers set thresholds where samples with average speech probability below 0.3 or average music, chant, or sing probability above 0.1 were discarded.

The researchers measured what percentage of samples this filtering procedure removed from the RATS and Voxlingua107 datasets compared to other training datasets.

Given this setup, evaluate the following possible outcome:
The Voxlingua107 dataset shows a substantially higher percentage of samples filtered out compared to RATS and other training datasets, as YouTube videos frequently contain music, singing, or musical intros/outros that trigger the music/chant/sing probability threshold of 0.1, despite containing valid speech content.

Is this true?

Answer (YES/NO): NO